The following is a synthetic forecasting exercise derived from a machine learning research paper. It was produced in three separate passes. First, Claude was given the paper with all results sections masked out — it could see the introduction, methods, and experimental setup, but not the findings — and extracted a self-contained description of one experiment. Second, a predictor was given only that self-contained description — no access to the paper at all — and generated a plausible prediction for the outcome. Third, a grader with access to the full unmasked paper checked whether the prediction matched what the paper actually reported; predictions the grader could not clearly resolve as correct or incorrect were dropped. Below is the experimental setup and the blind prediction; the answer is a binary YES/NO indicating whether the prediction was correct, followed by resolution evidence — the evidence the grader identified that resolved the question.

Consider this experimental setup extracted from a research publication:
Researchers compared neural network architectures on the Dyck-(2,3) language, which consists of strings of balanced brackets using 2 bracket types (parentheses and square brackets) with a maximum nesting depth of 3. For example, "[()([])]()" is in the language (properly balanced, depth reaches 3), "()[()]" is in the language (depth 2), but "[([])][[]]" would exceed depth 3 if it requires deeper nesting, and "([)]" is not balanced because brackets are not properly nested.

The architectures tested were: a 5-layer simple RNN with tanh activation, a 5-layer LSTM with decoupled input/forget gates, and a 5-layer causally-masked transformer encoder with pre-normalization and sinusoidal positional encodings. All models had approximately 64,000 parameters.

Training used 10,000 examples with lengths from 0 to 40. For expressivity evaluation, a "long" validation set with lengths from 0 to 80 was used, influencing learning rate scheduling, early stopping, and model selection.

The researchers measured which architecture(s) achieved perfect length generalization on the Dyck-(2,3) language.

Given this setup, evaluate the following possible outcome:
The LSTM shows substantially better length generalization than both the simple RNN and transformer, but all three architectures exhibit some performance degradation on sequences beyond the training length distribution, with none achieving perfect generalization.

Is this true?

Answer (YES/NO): NO